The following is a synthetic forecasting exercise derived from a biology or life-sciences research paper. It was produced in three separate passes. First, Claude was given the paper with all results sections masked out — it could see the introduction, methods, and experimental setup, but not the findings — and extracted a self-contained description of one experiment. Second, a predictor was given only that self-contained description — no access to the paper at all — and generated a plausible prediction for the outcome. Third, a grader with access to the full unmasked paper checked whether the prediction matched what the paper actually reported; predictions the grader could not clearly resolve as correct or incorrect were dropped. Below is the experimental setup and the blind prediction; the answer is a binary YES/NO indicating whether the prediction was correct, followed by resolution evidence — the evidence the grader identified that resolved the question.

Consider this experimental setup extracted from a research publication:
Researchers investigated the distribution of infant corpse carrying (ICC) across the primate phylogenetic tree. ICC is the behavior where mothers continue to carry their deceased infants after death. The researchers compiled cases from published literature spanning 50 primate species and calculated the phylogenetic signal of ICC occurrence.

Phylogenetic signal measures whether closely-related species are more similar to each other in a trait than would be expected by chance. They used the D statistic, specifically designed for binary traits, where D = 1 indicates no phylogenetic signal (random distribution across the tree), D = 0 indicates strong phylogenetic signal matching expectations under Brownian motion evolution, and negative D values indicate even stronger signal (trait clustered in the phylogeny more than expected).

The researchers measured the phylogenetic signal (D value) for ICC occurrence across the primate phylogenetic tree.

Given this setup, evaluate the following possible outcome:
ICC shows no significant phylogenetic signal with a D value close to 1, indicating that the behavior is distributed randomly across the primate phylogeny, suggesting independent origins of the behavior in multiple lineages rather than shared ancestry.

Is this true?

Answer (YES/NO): NO